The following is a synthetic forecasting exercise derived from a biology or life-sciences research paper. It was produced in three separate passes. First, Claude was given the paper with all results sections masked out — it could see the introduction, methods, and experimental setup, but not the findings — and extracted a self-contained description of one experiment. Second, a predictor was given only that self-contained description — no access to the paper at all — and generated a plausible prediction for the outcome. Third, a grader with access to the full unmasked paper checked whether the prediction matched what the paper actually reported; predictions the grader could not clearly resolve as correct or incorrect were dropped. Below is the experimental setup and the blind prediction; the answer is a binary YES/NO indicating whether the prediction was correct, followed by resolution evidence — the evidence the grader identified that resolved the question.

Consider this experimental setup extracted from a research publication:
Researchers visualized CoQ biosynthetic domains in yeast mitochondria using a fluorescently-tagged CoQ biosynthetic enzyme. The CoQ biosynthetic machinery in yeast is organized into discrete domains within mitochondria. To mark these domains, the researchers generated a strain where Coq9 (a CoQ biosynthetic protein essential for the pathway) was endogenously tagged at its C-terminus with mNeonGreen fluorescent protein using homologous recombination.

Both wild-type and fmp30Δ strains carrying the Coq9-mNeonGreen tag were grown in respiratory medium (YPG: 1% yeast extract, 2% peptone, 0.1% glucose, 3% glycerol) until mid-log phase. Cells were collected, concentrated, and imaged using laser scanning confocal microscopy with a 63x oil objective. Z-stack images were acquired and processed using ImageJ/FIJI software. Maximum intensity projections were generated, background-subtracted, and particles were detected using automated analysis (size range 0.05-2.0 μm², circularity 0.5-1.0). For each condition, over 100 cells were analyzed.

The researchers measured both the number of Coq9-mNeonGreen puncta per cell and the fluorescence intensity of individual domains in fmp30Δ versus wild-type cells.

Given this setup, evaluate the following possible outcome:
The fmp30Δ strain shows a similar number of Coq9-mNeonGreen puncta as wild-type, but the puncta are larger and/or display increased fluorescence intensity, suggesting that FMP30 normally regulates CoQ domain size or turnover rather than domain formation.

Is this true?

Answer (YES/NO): NO